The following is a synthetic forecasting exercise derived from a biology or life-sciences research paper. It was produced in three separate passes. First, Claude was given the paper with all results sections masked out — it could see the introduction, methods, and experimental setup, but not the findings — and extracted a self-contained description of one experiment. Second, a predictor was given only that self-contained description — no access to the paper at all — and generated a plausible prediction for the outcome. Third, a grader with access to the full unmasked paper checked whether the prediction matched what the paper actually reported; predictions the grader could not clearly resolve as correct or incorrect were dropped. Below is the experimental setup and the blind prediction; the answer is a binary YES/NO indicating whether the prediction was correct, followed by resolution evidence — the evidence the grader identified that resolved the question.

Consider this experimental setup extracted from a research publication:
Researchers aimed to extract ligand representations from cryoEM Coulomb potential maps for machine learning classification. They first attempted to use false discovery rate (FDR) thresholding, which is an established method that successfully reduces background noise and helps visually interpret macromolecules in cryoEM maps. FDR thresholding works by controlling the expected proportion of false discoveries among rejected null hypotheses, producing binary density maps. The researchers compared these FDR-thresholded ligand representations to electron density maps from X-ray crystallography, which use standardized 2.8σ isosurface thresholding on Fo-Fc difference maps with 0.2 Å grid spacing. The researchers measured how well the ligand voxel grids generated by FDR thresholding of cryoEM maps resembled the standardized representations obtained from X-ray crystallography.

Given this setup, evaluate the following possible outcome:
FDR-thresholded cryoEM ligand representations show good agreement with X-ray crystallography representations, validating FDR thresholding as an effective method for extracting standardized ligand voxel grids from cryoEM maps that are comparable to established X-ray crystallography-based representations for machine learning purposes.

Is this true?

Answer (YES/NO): NO